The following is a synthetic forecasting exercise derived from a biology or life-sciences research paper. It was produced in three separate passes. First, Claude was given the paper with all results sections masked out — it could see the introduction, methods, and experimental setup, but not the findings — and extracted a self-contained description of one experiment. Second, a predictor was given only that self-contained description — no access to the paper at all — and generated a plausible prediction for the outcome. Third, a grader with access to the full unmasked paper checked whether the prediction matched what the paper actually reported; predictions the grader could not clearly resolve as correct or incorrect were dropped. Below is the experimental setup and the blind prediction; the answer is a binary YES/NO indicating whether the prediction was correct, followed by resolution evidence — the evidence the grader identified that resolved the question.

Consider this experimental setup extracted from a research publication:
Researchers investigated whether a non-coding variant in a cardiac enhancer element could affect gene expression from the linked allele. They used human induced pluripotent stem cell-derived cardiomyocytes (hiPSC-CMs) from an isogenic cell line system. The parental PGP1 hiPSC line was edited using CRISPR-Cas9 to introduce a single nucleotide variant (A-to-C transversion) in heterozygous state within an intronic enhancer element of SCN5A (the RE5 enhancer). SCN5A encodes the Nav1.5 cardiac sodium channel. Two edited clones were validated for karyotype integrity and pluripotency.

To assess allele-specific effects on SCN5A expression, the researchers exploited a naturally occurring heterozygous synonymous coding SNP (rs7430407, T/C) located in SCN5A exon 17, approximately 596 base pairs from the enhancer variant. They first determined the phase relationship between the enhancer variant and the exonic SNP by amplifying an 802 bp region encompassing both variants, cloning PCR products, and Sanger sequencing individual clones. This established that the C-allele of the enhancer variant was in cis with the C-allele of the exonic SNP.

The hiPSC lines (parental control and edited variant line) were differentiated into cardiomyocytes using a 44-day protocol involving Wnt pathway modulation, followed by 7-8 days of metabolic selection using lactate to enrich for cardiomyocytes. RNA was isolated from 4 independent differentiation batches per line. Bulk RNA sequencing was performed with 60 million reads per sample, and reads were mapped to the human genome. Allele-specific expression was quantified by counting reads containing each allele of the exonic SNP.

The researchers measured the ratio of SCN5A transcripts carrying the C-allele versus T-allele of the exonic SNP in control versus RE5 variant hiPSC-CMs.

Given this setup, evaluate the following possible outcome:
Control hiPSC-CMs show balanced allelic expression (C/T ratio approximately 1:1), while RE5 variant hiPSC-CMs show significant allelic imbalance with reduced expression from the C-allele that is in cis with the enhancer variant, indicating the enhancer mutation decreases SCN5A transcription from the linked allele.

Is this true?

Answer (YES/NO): YES